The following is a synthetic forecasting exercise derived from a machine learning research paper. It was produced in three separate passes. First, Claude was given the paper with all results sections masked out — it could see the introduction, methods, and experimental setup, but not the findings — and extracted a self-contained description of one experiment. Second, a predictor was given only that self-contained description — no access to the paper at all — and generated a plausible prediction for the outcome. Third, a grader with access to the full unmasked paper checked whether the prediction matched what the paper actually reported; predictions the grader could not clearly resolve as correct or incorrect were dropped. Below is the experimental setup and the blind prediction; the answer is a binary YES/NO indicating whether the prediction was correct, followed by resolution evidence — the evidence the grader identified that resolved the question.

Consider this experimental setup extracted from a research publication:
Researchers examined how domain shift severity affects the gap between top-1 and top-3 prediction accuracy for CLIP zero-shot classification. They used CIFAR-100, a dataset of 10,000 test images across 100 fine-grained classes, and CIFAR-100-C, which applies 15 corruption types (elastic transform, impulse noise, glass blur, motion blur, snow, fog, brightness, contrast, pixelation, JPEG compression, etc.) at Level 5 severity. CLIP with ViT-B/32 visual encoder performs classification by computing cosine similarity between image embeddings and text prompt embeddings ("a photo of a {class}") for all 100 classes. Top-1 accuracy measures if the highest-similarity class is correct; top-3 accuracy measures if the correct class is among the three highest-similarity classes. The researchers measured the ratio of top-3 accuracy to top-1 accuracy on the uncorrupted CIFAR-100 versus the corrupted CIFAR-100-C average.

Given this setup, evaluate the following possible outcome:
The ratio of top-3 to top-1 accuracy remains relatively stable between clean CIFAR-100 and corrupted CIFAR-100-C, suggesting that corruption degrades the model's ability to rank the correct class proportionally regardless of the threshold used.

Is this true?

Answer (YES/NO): NO